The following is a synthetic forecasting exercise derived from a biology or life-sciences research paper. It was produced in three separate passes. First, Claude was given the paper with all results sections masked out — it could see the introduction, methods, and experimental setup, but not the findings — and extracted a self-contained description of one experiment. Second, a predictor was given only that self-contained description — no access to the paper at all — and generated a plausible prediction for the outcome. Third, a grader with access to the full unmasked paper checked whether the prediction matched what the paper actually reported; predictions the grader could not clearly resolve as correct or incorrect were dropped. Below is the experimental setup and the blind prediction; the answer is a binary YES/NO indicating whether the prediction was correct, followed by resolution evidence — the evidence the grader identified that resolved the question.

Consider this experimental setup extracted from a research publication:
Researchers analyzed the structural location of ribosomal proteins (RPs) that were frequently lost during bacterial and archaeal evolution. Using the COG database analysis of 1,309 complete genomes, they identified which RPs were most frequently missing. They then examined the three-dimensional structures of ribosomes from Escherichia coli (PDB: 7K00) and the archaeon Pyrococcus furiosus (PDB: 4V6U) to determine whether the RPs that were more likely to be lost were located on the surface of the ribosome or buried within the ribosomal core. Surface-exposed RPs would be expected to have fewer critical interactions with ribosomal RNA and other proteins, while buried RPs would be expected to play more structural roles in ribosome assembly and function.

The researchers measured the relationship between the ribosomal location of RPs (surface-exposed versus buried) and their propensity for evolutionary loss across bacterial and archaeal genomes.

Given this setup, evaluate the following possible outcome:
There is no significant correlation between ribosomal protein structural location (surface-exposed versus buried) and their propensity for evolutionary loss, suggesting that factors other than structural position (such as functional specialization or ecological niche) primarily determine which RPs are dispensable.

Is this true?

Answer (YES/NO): NO